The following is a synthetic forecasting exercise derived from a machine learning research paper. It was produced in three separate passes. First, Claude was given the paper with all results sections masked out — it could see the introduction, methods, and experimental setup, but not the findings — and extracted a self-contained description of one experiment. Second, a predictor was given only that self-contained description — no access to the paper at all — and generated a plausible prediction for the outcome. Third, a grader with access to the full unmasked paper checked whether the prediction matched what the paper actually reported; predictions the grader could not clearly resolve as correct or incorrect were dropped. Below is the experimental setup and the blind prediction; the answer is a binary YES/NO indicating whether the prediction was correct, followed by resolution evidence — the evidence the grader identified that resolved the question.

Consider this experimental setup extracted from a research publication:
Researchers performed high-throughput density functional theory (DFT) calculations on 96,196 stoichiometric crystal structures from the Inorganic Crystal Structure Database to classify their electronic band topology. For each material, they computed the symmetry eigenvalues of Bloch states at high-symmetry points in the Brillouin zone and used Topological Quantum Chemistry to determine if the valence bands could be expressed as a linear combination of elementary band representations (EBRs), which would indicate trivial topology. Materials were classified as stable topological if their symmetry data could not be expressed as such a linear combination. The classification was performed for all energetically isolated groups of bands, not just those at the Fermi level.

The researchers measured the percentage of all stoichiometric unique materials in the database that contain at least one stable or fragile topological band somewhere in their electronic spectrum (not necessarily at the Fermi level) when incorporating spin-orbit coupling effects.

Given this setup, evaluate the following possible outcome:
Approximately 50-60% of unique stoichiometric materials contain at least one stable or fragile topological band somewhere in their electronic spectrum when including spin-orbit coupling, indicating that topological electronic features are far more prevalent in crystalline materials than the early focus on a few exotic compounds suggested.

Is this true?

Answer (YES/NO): NO